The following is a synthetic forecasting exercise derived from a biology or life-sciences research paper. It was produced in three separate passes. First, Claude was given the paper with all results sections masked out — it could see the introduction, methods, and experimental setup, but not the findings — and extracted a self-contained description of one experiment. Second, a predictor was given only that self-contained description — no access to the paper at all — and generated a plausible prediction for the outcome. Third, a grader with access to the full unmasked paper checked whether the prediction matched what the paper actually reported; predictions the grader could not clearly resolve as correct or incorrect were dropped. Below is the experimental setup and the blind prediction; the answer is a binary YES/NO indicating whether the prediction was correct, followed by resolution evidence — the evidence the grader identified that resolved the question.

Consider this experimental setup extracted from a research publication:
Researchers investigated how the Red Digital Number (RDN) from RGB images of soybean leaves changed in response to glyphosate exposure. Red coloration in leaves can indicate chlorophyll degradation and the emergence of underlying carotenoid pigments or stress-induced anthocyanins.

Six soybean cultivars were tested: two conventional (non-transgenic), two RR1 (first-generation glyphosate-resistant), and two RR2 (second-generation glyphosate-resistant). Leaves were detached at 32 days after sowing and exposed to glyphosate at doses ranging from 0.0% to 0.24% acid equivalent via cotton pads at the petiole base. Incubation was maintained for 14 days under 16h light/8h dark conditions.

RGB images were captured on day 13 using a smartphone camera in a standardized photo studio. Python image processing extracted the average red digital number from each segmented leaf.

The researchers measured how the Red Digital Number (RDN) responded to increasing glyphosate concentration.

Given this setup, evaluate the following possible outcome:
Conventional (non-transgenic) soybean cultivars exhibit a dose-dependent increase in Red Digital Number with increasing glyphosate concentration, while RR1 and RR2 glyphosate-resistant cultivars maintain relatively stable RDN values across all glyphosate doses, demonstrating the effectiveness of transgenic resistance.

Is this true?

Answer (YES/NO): NO